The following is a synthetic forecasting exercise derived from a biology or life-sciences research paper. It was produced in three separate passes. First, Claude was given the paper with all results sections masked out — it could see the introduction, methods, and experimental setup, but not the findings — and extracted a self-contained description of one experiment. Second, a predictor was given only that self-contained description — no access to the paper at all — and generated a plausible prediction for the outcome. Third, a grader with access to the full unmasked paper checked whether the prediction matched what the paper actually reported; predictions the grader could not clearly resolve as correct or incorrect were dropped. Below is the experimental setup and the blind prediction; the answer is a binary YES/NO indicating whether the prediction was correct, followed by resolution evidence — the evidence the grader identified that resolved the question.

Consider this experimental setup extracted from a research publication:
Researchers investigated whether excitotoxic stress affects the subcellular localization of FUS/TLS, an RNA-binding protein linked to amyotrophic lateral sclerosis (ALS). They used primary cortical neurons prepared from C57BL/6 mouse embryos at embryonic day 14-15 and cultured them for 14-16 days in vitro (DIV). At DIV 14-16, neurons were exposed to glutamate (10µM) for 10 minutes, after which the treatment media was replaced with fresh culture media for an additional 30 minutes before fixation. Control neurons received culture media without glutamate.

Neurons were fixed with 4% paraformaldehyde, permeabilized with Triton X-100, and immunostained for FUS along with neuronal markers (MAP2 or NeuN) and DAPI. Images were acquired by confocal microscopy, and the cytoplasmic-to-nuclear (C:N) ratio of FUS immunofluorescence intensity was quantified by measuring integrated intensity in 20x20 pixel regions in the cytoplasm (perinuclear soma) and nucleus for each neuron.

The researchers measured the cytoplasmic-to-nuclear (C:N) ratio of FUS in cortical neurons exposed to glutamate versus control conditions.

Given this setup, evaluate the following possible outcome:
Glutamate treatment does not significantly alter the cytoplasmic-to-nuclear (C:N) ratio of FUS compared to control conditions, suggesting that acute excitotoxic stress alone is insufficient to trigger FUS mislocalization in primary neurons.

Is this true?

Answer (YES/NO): NO